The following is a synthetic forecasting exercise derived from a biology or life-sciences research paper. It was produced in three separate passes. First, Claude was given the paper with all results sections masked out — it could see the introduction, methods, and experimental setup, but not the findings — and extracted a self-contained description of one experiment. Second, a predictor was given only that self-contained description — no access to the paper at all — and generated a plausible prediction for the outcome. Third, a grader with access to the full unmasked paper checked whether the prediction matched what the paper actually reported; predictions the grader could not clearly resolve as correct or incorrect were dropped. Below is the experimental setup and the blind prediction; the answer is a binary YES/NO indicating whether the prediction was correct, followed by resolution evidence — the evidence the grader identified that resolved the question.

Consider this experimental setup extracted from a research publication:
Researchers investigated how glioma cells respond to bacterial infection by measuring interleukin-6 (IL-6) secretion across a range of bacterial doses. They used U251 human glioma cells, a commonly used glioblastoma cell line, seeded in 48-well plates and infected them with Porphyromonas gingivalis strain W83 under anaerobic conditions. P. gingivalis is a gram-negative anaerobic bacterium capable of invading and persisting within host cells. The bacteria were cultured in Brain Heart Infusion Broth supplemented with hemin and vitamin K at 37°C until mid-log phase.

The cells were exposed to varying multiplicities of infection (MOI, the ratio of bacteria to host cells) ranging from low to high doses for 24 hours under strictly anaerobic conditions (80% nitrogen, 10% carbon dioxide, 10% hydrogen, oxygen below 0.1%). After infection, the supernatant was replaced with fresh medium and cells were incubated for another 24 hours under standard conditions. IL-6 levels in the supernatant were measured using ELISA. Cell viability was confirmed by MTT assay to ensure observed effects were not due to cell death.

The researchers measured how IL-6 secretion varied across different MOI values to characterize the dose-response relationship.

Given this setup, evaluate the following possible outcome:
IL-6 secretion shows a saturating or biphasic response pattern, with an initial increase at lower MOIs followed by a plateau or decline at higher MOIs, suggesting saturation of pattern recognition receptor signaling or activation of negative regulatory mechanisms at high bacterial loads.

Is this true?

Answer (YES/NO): YES